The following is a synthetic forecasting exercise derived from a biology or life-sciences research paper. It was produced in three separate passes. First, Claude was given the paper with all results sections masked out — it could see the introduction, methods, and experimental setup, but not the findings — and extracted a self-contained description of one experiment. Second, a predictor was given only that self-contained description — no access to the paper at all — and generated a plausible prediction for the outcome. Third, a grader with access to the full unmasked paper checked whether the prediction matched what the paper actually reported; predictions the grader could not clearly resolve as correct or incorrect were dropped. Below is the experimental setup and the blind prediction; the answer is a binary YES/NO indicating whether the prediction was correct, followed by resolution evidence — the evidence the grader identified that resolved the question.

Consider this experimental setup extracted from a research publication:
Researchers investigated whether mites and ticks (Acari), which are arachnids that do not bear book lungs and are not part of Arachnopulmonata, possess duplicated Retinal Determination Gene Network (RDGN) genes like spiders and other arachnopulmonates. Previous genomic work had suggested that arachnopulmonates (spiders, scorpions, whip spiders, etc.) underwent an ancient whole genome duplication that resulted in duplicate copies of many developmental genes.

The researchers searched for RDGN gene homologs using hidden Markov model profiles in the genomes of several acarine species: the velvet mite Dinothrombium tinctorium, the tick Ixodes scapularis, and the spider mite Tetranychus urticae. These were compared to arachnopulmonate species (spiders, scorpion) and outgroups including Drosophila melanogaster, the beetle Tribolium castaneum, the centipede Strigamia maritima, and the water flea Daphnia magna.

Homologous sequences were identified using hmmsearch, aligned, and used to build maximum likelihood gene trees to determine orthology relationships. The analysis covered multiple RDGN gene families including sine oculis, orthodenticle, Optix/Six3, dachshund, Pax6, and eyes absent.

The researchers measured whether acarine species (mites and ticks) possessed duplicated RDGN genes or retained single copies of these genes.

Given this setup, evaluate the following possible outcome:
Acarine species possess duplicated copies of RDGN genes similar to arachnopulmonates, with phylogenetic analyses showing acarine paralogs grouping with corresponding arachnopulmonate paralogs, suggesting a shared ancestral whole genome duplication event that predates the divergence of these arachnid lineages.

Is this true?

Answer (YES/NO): NO